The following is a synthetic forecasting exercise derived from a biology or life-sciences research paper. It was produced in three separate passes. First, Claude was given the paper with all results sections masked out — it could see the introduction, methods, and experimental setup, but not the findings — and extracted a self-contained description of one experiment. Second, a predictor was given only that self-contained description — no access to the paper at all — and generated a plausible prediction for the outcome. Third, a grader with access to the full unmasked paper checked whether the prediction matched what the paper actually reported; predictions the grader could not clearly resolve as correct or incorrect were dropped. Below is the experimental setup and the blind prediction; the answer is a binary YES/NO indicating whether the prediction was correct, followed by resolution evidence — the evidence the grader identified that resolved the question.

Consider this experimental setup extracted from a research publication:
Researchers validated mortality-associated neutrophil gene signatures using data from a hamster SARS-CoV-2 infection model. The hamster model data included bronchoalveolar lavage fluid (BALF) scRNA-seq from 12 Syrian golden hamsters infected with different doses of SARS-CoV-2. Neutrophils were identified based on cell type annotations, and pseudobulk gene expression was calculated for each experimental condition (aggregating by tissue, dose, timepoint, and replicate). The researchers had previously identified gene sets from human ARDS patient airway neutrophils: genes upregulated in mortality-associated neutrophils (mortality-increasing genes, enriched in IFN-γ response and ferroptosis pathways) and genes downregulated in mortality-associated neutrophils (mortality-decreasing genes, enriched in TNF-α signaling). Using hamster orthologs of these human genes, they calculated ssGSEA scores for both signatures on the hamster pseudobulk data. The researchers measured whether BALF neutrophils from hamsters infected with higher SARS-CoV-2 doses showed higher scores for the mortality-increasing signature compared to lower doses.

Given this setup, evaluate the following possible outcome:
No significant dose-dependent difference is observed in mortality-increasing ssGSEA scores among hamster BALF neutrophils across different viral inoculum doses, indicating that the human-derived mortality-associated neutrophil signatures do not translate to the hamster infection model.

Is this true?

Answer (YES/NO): NO